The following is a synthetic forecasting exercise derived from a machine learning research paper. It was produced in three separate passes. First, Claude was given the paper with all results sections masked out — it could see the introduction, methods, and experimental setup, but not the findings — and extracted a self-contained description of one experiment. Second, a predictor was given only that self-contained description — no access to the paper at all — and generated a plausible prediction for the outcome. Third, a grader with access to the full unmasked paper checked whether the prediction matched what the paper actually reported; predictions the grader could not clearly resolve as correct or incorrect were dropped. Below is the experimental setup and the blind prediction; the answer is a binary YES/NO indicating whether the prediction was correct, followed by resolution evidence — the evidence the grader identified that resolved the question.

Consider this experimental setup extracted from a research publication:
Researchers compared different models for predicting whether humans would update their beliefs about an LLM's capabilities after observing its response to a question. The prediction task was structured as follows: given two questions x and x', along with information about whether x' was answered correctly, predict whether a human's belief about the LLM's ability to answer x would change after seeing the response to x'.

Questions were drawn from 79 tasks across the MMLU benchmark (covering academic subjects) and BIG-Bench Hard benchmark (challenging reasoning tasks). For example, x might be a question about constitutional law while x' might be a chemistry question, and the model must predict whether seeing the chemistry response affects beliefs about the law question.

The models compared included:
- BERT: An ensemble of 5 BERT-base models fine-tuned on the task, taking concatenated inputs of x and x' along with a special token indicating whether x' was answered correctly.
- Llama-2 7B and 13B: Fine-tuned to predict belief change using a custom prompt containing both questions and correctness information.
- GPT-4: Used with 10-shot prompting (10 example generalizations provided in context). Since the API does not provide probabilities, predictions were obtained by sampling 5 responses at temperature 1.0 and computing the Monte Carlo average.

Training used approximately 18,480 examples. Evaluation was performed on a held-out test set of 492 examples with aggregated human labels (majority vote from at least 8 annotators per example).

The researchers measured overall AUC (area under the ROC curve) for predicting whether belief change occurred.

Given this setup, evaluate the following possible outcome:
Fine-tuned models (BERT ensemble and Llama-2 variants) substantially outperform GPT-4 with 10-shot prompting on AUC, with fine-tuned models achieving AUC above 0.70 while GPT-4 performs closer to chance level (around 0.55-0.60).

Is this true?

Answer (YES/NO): NO